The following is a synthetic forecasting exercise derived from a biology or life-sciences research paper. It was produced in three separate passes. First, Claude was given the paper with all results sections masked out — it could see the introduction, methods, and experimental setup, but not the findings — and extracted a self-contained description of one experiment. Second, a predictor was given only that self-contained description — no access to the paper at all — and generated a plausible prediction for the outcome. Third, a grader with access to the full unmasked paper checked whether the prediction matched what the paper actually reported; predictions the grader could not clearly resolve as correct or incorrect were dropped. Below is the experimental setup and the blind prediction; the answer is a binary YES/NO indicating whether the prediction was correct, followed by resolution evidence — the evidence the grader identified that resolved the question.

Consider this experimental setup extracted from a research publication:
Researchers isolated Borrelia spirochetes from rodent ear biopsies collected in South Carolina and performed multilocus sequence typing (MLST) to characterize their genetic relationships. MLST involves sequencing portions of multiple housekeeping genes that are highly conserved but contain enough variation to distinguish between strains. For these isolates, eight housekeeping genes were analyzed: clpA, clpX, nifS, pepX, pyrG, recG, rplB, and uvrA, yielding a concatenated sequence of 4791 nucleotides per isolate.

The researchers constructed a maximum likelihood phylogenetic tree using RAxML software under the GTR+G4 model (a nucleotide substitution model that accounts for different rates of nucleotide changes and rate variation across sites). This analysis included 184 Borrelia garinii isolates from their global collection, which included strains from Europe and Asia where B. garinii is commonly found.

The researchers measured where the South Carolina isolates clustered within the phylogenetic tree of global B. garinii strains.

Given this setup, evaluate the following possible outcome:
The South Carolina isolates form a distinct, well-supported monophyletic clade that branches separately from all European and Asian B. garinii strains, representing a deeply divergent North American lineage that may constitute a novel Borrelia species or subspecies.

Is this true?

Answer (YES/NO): NO